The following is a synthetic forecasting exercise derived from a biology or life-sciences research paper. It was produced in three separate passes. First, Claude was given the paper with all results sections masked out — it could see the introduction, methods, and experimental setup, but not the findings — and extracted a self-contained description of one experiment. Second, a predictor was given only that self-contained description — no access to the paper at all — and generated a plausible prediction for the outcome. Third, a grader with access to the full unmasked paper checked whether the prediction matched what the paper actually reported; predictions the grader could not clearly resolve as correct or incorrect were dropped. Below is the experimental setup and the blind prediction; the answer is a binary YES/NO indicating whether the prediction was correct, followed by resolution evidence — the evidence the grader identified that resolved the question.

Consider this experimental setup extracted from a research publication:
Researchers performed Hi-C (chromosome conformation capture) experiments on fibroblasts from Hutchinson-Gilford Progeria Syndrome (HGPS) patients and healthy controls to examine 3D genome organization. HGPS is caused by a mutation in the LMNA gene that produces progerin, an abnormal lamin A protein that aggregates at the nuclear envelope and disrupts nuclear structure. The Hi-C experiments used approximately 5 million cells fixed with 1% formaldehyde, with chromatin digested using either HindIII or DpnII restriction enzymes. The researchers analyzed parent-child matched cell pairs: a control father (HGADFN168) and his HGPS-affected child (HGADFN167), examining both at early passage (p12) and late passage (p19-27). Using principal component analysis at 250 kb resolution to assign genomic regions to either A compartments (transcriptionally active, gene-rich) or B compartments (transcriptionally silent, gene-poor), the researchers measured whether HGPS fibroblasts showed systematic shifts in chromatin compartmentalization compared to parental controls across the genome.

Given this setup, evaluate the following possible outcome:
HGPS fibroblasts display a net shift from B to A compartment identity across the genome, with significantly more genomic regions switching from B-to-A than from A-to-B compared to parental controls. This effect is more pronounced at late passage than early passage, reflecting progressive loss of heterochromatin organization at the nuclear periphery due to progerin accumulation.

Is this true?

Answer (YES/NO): NO